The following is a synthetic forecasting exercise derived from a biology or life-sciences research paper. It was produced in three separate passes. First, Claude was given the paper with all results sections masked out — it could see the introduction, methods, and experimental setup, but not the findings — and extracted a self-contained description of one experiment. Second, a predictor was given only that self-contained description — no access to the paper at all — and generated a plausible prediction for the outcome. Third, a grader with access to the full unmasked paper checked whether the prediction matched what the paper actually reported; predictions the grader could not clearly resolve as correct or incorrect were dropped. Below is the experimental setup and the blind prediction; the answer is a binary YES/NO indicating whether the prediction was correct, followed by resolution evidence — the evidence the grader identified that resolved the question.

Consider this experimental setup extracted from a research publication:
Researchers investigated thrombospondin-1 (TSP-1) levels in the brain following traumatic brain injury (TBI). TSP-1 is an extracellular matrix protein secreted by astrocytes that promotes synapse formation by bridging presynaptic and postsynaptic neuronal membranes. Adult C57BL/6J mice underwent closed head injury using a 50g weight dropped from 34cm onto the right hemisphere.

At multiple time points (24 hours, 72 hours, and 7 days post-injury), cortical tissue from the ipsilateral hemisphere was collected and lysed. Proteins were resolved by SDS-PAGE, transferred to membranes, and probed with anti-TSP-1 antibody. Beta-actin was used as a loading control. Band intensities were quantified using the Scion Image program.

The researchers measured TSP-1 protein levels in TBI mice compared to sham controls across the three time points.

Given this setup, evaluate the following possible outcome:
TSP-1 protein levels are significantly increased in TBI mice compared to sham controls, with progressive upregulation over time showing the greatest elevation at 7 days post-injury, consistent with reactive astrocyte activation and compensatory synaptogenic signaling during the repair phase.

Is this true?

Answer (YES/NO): NO